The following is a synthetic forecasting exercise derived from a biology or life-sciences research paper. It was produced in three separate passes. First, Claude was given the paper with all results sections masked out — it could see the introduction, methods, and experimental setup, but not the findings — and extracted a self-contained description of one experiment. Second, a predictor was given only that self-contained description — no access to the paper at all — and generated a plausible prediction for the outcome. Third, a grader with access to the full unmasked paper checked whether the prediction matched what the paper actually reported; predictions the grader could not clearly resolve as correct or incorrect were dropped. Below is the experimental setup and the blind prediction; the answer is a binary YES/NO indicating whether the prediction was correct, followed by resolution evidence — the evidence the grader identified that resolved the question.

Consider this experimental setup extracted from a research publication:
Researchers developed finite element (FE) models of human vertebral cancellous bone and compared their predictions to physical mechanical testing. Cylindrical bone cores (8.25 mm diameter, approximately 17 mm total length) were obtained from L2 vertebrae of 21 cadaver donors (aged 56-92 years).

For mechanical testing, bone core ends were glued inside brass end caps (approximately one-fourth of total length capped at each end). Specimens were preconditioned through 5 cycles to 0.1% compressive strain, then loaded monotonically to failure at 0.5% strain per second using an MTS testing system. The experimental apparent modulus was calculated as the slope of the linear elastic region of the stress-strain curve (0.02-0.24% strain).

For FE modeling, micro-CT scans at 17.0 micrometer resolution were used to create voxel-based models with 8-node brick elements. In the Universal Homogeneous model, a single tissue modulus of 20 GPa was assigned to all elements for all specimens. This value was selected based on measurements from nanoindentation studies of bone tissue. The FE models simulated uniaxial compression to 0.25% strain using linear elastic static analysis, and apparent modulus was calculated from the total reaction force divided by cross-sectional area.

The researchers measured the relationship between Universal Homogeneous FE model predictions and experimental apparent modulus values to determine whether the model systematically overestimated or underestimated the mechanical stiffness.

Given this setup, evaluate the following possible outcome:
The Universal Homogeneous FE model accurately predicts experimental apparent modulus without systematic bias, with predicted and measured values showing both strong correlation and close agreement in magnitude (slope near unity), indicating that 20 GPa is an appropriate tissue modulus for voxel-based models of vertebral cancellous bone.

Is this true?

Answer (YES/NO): NO